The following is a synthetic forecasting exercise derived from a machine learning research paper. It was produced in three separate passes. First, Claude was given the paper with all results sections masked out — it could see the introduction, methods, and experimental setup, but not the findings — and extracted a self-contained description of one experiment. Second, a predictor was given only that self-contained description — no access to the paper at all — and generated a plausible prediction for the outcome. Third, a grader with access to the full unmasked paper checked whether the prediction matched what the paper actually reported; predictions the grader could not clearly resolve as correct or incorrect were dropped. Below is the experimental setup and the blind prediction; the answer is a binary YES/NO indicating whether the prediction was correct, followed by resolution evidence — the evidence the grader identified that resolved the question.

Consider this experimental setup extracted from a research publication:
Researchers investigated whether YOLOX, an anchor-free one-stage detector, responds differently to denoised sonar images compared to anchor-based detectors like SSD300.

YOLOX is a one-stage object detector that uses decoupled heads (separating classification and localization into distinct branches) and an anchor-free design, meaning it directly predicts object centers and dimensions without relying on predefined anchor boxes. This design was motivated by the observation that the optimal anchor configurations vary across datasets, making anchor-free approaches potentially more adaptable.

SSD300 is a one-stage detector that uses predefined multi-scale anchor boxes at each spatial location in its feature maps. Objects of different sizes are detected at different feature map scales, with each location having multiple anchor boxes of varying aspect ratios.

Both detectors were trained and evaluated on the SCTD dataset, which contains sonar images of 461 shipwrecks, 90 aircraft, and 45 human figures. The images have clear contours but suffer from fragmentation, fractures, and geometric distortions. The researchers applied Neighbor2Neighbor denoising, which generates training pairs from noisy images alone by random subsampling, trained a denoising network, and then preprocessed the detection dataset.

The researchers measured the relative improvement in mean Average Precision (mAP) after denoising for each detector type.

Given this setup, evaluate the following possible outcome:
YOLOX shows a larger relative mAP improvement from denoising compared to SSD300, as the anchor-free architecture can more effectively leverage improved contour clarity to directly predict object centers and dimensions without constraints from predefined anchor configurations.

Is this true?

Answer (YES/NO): YES